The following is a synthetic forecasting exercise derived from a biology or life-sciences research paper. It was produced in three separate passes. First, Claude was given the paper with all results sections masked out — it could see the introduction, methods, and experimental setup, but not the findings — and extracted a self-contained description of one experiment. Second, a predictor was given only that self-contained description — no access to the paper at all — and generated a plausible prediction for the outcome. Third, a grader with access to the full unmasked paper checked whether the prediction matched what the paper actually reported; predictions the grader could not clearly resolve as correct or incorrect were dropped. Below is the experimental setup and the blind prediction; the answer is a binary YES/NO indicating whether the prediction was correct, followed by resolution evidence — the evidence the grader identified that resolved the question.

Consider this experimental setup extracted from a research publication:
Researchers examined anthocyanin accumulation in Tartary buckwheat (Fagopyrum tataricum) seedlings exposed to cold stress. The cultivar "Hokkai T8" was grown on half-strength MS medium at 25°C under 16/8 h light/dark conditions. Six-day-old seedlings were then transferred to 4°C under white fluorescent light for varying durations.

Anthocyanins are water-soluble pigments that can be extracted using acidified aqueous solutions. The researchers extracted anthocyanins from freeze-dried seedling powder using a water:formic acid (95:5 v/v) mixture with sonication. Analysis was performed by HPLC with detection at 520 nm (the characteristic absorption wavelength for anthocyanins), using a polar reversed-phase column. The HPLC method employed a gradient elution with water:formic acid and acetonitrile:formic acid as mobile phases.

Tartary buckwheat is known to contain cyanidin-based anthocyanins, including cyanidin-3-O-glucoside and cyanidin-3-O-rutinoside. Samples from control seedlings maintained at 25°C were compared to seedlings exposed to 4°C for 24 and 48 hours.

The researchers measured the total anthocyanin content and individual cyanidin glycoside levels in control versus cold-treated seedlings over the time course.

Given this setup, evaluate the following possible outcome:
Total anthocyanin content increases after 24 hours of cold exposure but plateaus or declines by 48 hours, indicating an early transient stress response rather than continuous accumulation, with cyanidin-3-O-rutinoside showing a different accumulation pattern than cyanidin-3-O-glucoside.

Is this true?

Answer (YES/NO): NO